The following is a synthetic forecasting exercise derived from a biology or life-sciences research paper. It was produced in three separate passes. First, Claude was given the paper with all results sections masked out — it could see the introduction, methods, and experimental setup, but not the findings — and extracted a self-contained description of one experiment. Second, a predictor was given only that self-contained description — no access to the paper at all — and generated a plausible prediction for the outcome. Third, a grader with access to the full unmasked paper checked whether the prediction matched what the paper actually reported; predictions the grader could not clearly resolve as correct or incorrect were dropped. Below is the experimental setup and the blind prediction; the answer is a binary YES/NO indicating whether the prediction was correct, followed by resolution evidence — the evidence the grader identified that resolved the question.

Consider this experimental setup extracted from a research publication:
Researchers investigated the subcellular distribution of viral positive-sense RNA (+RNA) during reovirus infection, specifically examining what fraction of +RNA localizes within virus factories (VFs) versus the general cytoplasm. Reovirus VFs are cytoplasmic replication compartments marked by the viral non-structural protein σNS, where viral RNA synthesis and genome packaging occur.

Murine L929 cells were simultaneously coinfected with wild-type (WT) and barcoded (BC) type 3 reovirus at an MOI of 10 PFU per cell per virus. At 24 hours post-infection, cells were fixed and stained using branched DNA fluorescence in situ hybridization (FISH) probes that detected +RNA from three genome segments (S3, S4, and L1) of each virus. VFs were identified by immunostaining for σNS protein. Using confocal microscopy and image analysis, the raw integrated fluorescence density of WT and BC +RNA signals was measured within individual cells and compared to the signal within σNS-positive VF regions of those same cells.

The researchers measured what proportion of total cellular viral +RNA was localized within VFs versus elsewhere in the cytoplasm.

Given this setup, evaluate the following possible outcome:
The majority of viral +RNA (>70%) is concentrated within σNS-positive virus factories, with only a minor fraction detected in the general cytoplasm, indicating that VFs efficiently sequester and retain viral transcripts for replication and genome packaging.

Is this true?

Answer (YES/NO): NO